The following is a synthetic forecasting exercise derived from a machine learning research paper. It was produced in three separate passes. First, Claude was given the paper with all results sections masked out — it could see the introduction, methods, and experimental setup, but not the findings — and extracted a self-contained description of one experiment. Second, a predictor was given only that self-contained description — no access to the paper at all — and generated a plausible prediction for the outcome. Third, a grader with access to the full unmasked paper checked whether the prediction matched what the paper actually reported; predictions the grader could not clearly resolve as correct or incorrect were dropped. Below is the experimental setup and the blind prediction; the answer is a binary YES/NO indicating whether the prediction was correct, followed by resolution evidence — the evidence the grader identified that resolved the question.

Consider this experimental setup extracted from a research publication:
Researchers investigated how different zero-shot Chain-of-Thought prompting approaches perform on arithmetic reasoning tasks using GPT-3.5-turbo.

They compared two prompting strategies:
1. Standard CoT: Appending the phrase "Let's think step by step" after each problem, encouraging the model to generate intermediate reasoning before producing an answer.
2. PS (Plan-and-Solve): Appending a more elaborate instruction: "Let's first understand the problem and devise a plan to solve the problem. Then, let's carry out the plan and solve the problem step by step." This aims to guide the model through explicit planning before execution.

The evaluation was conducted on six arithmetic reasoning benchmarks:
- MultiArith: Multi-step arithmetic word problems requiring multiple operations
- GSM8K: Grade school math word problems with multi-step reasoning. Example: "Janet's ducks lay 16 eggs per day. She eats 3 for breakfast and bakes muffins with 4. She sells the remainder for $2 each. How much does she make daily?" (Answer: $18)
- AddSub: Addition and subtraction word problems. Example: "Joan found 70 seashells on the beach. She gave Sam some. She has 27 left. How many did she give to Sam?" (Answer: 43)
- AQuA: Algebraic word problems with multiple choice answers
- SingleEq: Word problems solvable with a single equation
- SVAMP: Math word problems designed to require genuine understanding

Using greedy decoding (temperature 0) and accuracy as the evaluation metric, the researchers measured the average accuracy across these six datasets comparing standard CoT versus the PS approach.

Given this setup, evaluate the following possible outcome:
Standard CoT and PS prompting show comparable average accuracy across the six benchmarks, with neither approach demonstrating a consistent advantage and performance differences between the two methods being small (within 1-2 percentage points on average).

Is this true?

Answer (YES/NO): NO